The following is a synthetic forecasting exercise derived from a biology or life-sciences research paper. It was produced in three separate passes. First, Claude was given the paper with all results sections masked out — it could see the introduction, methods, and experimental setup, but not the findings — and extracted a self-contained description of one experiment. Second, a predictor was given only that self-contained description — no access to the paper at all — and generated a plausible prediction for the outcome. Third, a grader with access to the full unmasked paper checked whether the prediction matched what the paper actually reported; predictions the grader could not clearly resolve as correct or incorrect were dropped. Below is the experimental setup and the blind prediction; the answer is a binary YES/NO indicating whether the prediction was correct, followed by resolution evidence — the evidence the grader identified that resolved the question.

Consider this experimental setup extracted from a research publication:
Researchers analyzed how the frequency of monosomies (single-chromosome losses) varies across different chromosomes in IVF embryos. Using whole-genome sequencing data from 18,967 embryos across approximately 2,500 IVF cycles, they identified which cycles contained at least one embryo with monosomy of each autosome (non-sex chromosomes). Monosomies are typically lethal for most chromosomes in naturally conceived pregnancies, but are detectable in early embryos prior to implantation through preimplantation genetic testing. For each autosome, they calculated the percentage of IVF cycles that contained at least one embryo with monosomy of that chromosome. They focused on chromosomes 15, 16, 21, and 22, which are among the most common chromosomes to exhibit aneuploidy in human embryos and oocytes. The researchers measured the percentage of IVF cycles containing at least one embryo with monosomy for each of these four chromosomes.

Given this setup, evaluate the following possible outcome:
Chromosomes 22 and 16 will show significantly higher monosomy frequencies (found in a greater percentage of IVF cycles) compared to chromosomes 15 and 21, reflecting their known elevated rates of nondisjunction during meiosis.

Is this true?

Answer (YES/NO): YES